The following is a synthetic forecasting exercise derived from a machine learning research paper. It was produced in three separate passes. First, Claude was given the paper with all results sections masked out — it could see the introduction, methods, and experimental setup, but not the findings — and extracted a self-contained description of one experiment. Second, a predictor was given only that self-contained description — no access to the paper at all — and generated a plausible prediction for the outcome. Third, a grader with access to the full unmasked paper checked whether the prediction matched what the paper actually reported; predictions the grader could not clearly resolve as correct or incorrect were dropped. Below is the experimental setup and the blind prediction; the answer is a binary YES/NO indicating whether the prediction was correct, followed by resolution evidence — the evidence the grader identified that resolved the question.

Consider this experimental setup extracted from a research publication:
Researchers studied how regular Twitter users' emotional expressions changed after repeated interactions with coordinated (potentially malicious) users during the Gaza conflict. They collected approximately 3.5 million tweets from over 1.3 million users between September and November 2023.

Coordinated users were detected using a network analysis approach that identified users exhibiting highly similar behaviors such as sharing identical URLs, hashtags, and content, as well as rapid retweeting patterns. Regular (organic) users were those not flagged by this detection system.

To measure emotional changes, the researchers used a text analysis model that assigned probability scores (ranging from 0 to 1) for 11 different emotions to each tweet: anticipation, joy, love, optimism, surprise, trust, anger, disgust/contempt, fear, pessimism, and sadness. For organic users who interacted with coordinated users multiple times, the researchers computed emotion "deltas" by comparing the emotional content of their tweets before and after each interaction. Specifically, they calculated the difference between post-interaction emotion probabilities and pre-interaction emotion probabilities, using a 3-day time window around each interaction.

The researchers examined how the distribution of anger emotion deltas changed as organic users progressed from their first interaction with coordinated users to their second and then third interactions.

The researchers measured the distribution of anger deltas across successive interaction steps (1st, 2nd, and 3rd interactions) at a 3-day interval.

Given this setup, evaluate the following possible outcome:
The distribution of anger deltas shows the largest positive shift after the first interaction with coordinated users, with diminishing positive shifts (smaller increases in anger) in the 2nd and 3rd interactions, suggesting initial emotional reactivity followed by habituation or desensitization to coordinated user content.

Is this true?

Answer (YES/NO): NO